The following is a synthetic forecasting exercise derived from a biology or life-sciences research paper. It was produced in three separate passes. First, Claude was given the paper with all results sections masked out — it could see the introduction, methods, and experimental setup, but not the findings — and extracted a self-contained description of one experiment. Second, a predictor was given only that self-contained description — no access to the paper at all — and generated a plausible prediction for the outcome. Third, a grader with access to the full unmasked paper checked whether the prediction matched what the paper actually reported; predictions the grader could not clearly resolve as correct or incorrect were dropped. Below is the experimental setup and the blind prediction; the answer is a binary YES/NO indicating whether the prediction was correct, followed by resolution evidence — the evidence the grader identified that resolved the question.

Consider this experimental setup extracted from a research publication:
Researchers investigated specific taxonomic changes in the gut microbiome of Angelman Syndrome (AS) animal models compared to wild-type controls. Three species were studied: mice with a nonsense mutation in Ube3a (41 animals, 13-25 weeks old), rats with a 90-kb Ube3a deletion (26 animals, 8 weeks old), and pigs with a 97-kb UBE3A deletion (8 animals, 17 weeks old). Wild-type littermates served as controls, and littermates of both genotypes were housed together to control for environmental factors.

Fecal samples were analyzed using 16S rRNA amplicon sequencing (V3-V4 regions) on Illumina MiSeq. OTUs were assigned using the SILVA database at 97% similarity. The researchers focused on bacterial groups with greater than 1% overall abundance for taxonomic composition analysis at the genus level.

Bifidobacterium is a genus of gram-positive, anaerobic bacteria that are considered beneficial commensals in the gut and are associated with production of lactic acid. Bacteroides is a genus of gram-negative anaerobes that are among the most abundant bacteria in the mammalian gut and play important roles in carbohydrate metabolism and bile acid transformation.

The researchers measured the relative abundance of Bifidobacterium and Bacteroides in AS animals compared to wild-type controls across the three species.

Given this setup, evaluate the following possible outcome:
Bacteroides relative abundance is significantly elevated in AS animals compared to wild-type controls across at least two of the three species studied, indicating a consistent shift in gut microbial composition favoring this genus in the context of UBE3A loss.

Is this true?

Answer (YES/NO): NO